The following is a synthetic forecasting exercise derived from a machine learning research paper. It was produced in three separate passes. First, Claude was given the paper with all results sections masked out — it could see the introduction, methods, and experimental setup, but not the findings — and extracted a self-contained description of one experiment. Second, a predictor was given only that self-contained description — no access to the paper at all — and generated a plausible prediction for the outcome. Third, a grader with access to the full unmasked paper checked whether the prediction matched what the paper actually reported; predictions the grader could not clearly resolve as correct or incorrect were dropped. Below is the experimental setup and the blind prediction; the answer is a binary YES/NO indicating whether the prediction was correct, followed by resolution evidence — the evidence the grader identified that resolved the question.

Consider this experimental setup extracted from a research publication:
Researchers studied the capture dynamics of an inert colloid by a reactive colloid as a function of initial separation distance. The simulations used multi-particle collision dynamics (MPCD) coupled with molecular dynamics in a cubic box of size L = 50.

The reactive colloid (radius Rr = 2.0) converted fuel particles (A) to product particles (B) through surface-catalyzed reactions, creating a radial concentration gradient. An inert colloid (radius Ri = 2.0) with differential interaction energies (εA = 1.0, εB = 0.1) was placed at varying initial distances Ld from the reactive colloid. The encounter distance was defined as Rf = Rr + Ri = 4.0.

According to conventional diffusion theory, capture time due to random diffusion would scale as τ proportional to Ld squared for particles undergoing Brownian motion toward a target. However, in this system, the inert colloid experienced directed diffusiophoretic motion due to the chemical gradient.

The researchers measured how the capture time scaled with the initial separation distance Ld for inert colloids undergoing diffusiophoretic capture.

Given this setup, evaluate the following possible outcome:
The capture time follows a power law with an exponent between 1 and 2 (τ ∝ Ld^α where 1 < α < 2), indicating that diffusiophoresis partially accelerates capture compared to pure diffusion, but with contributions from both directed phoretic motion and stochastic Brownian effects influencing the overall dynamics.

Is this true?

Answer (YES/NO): NO